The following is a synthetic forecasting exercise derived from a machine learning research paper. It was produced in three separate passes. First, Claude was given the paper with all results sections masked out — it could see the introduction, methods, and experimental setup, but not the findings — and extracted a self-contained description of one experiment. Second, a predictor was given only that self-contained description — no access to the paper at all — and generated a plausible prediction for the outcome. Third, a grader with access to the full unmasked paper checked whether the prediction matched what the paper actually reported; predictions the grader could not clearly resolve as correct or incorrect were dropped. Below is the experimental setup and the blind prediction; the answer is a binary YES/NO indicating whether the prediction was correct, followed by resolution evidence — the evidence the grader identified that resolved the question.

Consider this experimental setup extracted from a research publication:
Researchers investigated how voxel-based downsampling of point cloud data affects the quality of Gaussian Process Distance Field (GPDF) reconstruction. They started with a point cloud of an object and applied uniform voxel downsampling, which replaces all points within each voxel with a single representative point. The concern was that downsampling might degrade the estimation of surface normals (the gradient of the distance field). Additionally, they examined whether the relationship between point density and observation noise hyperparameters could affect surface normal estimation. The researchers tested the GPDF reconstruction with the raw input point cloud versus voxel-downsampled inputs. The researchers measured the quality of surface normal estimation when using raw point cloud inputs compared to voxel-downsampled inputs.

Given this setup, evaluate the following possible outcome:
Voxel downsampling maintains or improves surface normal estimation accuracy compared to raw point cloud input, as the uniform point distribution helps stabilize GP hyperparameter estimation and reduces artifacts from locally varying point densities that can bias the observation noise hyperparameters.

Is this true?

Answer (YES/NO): YES